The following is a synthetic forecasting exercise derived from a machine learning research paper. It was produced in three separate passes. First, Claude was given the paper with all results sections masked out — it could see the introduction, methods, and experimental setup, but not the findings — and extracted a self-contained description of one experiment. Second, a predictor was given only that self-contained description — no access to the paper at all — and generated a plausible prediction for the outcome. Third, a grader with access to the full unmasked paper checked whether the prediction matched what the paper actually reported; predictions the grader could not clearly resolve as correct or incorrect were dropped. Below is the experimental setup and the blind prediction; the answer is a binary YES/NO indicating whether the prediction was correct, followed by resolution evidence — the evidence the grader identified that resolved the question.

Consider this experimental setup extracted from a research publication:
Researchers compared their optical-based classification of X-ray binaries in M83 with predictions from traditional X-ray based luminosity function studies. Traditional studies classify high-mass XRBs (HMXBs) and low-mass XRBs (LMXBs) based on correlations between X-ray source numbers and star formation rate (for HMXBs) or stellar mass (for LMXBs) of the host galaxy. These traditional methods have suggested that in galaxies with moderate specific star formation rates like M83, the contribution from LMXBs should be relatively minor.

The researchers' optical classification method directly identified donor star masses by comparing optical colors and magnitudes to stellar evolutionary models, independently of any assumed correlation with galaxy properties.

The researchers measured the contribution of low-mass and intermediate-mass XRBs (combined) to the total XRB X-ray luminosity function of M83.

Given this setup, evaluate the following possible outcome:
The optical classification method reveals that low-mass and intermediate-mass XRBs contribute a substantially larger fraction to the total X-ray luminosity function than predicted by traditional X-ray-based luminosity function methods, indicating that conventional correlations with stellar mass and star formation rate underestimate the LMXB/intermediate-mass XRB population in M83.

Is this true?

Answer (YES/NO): NO